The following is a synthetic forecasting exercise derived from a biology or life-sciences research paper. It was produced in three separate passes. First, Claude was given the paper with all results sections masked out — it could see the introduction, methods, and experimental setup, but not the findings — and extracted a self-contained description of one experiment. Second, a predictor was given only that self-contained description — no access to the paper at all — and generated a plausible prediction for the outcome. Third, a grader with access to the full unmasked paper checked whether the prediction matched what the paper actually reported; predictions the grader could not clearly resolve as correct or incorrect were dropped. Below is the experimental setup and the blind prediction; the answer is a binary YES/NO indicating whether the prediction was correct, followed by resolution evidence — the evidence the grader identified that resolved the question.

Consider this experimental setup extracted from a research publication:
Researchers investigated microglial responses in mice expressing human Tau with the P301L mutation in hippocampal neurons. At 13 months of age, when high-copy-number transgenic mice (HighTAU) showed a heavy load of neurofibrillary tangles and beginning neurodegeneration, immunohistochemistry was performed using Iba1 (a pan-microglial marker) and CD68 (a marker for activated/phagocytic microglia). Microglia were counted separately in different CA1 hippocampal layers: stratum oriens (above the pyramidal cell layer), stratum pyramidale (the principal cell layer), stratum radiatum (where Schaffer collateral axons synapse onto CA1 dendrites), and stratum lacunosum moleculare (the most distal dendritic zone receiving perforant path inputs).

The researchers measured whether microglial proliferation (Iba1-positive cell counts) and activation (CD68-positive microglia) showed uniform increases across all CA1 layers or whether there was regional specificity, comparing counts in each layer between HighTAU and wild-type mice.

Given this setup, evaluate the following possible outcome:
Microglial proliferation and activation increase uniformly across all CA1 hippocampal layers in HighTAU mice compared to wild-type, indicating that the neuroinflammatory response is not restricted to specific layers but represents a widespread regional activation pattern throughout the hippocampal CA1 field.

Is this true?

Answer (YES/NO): NO